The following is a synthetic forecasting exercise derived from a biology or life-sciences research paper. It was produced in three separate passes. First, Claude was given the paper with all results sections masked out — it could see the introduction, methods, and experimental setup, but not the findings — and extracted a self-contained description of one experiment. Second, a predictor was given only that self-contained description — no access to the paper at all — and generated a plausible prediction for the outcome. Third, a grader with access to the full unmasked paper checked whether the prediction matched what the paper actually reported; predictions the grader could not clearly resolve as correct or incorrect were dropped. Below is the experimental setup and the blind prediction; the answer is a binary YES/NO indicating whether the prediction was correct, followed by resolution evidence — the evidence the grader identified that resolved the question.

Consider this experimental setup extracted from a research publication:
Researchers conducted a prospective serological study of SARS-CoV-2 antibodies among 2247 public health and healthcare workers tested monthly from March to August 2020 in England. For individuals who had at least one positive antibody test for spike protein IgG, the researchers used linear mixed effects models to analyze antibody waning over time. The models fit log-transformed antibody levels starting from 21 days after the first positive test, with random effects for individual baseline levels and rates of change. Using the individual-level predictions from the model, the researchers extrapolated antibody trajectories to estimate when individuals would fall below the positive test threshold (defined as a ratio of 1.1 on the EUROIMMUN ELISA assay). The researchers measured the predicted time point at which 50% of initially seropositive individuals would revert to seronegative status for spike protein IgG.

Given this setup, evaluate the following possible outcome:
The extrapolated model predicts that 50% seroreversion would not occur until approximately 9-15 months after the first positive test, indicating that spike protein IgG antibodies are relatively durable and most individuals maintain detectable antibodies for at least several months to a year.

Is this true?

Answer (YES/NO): NO